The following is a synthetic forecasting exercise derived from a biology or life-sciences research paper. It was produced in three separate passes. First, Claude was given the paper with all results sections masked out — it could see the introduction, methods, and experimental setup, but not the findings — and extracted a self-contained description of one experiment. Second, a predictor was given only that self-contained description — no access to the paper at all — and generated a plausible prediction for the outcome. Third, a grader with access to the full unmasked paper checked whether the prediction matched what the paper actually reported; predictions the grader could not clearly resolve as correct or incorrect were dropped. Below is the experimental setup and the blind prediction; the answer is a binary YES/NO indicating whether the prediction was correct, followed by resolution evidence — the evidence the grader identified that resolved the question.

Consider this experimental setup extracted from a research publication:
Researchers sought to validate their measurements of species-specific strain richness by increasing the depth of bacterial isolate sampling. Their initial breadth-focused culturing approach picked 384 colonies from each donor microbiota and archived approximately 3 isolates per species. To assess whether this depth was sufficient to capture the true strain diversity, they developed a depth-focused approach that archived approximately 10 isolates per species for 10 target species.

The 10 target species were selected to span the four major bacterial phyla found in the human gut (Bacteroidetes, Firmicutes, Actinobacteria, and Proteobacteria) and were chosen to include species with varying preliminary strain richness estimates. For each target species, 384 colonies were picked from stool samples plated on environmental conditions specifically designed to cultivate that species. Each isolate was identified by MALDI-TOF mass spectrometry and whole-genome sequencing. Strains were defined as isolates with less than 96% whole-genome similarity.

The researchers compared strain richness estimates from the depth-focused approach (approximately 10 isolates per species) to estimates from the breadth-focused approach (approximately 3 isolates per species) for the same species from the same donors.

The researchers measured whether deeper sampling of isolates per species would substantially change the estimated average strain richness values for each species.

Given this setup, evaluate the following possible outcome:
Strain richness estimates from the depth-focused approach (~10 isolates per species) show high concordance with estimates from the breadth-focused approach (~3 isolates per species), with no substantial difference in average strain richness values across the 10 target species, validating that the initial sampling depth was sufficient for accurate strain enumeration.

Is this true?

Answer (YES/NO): YES